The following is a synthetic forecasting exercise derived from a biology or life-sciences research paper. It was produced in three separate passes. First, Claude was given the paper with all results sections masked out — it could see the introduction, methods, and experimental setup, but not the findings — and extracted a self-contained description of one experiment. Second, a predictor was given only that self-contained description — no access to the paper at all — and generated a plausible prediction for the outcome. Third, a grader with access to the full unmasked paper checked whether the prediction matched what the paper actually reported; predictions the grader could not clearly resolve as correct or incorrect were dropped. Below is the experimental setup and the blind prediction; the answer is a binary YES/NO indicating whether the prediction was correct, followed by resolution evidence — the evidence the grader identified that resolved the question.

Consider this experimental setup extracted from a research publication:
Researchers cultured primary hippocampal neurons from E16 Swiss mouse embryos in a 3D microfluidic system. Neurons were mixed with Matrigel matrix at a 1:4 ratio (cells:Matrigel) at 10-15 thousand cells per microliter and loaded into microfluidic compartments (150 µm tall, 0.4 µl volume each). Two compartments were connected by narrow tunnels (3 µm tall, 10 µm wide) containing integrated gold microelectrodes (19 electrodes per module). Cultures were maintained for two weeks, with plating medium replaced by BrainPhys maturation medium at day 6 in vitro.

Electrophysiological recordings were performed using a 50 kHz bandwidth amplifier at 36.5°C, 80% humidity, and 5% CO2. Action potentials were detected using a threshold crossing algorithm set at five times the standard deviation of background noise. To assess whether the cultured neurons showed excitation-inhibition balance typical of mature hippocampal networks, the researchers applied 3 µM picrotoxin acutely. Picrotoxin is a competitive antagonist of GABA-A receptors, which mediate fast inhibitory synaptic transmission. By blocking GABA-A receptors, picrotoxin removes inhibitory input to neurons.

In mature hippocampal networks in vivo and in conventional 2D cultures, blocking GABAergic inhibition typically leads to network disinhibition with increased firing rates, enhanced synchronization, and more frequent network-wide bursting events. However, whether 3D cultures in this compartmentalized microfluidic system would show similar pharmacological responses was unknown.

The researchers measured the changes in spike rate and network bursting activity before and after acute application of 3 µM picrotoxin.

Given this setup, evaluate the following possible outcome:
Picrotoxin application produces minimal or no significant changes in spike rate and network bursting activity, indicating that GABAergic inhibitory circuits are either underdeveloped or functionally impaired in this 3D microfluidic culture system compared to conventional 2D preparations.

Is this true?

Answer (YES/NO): NO